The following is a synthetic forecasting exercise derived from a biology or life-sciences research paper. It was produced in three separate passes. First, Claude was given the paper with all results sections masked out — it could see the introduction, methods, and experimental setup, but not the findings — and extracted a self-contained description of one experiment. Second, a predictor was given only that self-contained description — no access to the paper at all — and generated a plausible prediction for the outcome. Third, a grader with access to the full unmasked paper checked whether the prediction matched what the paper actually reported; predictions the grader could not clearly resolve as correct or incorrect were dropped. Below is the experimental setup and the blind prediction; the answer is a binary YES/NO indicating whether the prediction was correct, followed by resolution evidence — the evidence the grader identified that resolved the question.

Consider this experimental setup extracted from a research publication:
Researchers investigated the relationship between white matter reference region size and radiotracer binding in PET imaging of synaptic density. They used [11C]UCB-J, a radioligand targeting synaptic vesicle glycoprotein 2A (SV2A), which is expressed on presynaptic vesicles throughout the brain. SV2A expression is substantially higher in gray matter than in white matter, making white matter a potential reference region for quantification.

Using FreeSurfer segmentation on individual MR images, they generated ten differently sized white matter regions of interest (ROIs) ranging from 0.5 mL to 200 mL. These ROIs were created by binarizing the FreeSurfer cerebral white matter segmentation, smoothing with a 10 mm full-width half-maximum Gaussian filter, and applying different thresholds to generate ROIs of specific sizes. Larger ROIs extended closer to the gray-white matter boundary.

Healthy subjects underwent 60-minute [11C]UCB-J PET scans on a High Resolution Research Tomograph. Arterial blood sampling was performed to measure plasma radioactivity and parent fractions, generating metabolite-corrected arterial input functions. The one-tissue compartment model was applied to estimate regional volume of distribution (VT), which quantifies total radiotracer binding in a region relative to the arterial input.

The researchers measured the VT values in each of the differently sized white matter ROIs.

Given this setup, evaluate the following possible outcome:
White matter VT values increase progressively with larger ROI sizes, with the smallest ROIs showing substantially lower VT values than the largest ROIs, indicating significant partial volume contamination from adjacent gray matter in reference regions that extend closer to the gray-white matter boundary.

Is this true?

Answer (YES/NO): YES